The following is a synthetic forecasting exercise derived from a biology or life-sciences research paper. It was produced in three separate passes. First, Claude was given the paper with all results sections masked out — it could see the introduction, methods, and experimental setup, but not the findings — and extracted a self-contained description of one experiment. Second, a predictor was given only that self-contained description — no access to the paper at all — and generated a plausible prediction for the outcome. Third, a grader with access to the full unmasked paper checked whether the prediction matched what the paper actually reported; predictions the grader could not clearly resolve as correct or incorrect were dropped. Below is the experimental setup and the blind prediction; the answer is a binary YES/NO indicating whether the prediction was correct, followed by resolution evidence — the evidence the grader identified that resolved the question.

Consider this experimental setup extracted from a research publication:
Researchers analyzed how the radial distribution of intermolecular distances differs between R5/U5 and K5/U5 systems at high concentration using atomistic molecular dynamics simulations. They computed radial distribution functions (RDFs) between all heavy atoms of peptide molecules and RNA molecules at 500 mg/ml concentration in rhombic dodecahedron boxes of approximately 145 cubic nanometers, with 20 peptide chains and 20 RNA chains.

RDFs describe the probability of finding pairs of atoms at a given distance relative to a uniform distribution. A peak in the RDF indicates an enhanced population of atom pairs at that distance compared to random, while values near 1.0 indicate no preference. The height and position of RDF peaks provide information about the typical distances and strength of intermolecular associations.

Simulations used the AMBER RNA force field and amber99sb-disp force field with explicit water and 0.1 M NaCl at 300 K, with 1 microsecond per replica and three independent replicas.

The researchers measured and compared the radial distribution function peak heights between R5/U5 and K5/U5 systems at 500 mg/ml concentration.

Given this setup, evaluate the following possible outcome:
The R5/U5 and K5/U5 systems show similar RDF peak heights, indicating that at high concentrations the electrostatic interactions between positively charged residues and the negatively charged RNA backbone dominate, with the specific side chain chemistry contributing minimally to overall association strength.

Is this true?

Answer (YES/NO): NO